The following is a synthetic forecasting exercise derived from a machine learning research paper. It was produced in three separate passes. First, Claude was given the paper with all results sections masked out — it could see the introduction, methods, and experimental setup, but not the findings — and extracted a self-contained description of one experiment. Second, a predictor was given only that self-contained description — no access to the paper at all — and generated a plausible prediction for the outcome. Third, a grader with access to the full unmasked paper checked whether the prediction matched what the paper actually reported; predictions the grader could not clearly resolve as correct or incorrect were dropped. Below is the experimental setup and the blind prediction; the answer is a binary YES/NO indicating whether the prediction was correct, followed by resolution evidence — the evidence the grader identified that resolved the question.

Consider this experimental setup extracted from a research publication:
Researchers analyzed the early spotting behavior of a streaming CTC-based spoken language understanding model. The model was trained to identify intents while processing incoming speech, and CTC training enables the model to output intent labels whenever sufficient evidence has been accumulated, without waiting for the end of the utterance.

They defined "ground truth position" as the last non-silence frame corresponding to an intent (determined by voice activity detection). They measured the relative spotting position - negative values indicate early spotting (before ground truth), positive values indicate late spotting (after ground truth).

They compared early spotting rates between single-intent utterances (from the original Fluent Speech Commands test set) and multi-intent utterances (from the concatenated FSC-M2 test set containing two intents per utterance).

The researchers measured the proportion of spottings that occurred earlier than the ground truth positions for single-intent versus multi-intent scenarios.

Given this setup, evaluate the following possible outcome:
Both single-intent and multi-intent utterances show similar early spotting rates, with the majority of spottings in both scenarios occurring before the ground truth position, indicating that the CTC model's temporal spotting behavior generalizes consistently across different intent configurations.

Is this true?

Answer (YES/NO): NO